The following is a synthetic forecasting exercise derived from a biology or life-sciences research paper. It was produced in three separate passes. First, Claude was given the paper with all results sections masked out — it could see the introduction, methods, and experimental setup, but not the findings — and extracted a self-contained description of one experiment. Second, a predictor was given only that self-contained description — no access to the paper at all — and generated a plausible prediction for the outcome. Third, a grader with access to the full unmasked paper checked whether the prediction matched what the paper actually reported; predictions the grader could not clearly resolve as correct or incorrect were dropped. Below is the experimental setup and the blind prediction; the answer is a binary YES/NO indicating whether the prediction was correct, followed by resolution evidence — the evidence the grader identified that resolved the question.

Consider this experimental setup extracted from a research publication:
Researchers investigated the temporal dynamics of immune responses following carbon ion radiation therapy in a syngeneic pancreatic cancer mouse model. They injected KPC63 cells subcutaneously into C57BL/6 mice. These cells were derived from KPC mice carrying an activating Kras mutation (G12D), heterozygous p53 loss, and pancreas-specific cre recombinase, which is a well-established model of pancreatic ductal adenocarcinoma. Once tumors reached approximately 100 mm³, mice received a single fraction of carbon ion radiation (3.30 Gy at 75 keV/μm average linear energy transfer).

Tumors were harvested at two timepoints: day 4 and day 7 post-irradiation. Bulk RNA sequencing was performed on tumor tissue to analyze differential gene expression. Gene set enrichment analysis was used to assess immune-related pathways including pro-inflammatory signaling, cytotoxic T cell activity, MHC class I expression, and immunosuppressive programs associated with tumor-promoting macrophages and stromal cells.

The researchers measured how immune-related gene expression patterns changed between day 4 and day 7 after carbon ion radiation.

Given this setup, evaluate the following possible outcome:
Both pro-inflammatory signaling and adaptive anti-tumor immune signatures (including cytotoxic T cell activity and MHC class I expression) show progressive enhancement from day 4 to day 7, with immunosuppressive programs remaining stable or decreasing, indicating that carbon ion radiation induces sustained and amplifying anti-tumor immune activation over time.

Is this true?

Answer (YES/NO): NO